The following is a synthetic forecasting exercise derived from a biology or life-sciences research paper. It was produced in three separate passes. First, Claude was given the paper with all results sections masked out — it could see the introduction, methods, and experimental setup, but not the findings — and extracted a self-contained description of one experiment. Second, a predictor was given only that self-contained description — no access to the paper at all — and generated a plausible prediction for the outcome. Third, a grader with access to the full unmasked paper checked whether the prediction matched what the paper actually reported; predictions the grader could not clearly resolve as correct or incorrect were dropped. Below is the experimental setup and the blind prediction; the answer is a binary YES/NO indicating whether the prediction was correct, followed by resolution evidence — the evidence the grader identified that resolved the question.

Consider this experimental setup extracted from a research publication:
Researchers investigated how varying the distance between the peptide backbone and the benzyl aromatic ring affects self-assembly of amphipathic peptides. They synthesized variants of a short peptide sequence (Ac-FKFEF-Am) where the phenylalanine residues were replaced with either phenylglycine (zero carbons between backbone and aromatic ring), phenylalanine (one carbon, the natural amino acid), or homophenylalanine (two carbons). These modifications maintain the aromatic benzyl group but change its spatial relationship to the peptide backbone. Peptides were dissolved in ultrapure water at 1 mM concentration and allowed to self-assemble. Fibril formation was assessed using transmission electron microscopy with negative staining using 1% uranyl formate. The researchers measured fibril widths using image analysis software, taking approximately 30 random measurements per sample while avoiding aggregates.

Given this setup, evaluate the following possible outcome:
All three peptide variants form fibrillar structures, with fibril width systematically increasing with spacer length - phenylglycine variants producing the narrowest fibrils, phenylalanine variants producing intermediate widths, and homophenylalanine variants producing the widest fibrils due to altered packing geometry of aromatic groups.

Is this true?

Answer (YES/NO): NO